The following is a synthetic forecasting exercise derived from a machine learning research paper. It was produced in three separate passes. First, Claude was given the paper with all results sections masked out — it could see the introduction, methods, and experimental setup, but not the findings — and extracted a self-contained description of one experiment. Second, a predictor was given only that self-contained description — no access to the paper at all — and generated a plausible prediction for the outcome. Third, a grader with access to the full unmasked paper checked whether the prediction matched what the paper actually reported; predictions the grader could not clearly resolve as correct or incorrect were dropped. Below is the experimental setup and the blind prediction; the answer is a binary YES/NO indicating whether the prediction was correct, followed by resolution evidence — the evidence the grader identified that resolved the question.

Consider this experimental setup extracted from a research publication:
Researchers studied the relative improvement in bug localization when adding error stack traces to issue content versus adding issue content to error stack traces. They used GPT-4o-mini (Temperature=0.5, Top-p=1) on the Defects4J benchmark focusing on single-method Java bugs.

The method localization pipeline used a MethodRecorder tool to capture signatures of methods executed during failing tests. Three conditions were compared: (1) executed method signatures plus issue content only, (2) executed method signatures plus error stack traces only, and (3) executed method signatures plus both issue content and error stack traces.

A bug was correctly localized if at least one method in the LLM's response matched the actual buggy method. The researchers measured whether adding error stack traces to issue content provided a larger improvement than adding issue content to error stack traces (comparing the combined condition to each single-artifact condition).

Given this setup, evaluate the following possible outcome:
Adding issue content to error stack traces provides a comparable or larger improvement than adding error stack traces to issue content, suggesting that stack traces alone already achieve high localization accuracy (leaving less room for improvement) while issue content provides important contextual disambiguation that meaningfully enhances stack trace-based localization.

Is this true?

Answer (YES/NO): NO